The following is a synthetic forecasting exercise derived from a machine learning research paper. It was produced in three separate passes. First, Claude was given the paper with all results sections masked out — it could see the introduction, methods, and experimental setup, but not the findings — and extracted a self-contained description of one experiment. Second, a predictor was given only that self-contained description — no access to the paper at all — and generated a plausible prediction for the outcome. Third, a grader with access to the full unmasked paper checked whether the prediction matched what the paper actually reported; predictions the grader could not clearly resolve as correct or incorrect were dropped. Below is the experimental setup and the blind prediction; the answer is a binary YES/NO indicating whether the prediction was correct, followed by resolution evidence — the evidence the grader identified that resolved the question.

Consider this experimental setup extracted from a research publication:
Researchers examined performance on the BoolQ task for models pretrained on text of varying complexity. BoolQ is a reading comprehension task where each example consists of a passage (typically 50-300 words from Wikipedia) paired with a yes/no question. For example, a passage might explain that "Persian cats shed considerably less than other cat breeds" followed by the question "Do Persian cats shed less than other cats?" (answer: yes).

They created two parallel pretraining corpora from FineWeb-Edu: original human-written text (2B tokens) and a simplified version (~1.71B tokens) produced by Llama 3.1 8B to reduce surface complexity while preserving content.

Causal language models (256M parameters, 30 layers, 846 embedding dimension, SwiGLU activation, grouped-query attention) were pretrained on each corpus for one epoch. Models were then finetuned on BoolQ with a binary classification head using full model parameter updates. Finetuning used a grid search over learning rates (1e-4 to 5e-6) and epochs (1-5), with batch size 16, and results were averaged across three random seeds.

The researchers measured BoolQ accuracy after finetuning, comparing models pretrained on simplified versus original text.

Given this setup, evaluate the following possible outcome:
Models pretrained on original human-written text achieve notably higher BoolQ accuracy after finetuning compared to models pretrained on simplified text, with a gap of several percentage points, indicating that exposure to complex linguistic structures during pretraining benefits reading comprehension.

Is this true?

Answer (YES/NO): NO